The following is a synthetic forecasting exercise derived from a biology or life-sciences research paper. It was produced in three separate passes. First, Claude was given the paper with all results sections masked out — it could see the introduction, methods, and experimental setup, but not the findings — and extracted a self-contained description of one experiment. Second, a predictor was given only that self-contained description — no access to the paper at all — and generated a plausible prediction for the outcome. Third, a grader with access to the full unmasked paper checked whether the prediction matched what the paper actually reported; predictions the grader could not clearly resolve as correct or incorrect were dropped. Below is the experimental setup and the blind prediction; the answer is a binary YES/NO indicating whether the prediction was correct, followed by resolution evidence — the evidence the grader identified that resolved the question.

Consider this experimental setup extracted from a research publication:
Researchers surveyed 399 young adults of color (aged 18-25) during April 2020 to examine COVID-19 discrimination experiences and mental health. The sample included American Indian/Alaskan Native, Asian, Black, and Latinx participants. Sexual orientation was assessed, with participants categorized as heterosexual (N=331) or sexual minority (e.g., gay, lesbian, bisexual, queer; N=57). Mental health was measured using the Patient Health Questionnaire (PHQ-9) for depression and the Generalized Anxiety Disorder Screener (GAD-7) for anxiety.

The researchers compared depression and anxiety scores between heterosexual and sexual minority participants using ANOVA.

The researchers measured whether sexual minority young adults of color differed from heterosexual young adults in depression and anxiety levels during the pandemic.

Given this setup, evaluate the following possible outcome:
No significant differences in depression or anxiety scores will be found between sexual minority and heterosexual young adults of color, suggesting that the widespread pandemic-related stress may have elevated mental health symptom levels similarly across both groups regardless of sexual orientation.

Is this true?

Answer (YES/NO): NO